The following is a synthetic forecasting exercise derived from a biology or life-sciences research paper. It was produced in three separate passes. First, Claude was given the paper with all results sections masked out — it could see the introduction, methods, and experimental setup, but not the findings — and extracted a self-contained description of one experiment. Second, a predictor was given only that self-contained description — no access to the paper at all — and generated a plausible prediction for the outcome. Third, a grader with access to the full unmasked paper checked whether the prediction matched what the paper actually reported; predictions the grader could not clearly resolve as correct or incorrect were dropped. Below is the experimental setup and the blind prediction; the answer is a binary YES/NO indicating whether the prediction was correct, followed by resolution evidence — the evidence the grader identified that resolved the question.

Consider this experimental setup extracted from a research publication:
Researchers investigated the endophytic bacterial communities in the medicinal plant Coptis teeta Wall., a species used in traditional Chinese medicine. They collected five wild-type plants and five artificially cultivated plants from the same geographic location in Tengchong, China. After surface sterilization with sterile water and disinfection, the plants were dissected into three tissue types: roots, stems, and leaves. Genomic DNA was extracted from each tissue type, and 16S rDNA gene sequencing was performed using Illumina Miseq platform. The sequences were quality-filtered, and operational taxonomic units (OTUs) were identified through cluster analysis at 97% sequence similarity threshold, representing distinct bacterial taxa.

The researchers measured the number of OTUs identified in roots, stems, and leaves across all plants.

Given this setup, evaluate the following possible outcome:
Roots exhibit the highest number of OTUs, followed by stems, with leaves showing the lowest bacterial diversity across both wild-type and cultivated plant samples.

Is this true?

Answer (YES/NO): YES